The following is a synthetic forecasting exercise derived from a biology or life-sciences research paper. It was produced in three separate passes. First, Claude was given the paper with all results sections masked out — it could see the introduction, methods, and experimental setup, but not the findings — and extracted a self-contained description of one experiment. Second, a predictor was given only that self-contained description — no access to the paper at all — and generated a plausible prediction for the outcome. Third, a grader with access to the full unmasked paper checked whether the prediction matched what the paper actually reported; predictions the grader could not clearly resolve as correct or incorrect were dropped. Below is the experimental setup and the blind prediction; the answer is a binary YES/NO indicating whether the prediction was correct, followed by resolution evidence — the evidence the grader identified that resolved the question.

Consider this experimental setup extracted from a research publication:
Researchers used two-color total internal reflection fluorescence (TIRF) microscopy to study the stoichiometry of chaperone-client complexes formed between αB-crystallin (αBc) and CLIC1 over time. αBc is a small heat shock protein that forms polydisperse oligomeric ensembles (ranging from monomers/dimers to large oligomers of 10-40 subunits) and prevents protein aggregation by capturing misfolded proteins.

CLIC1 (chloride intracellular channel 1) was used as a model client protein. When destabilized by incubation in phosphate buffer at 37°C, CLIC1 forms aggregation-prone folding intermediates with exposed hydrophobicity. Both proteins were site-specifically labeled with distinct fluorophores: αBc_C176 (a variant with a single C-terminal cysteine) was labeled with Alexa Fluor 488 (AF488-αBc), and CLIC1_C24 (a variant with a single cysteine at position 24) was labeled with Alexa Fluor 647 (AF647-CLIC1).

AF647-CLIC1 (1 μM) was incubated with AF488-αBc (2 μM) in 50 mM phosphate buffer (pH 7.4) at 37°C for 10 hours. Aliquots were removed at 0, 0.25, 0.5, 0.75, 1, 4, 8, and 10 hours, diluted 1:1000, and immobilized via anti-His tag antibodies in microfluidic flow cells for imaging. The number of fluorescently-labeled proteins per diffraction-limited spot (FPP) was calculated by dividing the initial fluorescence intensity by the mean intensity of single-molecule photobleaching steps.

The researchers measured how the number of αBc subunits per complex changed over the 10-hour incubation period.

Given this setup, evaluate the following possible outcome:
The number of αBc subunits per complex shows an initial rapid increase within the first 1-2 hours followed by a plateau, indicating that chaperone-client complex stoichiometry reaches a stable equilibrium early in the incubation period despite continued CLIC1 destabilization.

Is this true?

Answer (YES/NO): NO